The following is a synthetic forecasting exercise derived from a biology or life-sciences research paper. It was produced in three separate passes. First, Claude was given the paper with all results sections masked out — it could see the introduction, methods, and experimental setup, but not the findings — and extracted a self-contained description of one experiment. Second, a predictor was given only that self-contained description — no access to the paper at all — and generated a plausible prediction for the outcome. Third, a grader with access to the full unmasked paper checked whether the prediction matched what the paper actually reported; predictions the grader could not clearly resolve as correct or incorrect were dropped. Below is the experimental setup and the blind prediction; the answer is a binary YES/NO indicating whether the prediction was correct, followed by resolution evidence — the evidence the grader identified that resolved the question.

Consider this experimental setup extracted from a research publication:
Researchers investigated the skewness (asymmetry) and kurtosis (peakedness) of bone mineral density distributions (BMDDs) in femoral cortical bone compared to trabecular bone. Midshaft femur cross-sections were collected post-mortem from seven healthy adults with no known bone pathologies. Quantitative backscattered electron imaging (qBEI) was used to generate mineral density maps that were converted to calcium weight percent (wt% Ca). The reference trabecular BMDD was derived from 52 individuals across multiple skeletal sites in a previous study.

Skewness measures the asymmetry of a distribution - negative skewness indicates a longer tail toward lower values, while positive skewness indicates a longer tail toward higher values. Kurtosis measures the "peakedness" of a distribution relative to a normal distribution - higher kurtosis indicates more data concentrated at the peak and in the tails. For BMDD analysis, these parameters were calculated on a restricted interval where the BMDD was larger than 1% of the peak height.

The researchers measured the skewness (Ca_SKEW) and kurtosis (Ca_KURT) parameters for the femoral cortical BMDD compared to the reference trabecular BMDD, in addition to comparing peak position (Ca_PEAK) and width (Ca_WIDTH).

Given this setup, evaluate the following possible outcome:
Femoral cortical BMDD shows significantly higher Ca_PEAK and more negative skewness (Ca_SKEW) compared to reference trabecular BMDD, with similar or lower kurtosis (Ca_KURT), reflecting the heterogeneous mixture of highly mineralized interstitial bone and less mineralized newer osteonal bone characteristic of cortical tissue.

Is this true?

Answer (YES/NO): NO